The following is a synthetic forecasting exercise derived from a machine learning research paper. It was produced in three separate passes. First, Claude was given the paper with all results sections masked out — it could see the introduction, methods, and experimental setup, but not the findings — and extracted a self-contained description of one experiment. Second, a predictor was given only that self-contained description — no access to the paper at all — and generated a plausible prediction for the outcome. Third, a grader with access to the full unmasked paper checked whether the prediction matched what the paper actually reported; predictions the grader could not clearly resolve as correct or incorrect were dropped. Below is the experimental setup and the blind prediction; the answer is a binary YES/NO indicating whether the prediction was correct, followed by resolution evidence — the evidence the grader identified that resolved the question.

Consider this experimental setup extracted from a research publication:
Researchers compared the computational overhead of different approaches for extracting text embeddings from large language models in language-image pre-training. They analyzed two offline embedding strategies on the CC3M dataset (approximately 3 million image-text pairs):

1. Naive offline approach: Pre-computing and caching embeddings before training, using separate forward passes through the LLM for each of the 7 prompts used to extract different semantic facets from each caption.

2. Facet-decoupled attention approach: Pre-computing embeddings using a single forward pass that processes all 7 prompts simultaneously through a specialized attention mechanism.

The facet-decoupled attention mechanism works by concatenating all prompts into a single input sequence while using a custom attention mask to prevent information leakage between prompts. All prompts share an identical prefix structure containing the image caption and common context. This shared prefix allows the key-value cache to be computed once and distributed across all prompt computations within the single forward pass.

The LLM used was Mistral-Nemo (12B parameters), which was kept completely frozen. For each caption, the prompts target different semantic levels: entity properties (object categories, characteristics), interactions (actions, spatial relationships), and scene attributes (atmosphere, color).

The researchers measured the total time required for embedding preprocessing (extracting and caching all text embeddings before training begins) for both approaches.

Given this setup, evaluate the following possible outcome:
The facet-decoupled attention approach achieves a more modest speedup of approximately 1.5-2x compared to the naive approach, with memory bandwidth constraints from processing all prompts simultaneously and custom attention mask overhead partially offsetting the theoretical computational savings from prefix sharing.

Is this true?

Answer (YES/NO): NO